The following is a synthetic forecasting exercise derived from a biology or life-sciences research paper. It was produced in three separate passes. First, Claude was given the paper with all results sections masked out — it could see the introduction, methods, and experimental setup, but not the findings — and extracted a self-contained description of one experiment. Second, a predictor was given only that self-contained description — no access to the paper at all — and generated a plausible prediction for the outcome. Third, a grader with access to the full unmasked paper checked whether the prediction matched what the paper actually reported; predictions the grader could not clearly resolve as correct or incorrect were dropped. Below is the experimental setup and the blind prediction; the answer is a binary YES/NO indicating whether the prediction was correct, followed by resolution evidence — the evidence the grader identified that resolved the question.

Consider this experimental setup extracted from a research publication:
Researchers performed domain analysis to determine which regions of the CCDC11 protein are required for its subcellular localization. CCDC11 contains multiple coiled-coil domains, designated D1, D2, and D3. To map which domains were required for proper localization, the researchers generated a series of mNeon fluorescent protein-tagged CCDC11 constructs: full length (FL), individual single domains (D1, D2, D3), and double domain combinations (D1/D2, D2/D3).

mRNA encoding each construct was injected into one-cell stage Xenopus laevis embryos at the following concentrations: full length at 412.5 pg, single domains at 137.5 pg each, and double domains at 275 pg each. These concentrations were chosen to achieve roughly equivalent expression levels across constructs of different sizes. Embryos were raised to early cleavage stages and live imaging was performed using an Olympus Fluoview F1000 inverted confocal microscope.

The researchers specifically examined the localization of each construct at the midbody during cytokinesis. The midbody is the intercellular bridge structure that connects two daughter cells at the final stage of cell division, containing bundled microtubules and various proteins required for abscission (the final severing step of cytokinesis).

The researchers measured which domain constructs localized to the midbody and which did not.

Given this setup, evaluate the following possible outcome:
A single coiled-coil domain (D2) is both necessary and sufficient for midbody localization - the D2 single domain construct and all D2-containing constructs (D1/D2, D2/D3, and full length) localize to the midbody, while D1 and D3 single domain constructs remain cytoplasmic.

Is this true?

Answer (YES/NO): NO